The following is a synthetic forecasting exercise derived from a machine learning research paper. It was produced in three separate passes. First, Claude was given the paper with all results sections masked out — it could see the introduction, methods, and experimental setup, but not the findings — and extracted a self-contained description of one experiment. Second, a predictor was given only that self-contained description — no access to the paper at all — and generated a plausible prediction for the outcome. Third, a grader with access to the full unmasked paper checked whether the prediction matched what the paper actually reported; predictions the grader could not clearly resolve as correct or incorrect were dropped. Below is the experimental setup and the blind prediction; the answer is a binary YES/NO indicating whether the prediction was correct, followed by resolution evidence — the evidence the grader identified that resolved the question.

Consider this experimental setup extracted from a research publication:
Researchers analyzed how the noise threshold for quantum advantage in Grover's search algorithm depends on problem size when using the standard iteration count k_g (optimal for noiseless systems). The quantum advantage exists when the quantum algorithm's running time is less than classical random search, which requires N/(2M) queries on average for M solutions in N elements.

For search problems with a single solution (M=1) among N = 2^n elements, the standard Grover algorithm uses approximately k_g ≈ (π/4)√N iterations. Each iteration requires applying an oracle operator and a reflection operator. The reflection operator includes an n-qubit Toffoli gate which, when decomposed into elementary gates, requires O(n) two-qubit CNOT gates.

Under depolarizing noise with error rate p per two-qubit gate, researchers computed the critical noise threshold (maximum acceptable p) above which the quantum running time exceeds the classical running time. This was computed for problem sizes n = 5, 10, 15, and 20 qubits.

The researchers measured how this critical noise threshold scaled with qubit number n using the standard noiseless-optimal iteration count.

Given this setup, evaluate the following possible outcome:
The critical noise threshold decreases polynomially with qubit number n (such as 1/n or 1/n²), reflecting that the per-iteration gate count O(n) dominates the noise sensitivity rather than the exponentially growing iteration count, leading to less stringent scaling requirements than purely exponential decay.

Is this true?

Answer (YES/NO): NO